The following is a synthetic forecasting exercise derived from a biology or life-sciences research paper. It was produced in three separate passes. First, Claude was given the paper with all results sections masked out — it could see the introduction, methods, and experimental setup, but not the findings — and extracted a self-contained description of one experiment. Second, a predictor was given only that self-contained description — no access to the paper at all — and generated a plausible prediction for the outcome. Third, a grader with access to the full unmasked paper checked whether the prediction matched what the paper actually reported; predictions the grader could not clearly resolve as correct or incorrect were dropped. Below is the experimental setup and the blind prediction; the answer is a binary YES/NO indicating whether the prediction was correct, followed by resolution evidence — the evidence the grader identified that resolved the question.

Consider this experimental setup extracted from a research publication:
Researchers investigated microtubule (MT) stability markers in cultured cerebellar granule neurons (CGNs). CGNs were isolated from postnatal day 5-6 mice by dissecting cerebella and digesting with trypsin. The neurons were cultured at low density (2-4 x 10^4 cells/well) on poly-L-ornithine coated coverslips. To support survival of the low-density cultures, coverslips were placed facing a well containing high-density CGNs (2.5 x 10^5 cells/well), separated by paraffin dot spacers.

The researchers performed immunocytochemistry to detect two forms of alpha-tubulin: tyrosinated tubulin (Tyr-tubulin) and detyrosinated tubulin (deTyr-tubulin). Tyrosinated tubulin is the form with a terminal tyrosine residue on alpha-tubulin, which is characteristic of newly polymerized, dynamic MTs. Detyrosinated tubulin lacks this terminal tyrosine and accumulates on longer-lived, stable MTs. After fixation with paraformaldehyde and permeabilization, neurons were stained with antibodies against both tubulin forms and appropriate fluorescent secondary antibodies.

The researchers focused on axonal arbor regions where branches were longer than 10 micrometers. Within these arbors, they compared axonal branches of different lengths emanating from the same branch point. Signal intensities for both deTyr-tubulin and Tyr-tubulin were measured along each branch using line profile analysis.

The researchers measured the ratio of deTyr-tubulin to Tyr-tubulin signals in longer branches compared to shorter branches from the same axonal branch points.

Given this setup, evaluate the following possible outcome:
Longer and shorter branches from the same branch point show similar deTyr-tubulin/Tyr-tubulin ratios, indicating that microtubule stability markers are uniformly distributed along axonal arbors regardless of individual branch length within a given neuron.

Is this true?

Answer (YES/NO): NO